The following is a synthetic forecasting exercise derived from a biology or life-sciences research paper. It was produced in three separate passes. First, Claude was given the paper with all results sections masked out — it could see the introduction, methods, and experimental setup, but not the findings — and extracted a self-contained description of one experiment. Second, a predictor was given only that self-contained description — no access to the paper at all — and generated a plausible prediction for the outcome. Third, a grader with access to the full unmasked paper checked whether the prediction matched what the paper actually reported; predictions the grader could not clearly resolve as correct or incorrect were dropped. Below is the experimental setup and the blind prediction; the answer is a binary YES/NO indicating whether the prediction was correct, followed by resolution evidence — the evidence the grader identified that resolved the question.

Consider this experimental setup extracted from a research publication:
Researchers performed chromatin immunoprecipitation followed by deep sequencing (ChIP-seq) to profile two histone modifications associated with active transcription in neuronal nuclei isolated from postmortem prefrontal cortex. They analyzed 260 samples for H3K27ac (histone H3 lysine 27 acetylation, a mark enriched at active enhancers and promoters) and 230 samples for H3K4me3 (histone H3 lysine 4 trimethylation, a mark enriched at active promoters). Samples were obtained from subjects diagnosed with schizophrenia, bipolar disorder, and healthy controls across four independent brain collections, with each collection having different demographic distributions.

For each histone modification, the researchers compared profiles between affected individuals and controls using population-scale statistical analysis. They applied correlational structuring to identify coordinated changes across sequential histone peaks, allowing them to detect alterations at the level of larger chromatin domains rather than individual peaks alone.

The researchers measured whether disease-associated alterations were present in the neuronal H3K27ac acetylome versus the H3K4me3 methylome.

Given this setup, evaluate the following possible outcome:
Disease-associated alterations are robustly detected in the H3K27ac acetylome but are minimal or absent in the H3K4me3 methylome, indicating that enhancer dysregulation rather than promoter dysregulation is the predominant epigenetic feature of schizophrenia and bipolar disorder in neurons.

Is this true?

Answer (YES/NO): YES